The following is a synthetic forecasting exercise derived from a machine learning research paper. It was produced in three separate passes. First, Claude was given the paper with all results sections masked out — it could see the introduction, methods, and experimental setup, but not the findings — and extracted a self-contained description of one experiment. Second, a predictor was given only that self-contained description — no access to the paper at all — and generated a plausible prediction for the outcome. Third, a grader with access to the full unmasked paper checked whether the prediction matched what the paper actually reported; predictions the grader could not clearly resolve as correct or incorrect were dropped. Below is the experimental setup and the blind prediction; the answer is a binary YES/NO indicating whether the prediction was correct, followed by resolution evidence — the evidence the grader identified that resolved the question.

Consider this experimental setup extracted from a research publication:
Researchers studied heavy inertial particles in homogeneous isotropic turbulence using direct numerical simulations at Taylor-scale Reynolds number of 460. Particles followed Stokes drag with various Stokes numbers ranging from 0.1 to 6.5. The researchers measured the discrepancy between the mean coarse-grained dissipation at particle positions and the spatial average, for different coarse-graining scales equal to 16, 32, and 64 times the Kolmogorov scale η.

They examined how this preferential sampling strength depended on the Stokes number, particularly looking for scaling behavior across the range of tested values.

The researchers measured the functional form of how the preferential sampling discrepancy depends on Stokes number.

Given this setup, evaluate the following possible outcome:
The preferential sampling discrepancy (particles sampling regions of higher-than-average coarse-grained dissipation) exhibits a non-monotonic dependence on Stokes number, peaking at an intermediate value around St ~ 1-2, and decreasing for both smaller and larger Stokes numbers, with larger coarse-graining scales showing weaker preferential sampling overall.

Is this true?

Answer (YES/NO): NO